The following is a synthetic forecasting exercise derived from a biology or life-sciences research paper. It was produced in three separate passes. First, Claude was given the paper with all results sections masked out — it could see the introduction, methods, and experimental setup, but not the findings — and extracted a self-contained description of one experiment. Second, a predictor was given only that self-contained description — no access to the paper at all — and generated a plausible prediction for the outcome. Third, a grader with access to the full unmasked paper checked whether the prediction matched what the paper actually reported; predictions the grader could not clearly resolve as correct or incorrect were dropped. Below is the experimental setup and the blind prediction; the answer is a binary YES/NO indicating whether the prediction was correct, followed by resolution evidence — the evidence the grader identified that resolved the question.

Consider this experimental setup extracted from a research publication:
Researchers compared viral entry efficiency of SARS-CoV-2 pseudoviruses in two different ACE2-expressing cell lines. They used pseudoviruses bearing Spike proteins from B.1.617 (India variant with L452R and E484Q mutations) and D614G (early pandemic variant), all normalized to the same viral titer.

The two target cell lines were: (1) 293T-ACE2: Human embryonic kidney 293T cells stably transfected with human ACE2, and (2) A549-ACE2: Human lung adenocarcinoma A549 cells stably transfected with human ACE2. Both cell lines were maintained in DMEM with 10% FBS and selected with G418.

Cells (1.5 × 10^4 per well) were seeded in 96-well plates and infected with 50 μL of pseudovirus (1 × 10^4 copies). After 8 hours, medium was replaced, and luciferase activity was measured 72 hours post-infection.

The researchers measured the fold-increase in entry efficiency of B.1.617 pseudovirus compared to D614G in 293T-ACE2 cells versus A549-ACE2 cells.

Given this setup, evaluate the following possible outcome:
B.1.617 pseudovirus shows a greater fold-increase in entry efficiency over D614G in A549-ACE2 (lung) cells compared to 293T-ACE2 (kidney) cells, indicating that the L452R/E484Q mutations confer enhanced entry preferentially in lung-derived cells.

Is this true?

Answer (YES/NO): NO